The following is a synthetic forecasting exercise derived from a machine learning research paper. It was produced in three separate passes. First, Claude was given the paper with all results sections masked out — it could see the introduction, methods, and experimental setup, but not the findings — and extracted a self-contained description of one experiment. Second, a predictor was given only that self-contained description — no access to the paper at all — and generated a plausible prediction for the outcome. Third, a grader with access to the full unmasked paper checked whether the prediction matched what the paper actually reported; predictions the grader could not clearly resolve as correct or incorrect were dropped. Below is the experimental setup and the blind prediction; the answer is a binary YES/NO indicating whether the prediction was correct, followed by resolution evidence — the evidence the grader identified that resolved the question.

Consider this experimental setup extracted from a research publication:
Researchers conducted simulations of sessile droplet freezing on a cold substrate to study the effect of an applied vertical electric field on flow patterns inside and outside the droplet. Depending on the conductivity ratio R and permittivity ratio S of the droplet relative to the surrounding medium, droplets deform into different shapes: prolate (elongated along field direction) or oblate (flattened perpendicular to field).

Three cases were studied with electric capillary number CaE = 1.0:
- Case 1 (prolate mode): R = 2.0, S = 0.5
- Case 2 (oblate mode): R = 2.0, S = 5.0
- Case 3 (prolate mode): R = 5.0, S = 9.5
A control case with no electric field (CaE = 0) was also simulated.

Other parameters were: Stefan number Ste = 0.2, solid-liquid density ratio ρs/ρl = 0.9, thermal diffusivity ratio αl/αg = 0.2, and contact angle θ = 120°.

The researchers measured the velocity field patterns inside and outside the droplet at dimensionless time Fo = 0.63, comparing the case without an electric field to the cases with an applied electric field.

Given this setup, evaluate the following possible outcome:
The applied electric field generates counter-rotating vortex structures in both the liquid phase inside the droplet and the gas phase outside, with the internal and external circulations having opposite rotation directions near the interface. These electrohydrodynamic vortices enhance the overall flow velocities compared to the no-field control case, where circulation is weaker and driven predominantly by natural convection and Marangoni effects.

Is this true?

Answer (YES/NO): NO